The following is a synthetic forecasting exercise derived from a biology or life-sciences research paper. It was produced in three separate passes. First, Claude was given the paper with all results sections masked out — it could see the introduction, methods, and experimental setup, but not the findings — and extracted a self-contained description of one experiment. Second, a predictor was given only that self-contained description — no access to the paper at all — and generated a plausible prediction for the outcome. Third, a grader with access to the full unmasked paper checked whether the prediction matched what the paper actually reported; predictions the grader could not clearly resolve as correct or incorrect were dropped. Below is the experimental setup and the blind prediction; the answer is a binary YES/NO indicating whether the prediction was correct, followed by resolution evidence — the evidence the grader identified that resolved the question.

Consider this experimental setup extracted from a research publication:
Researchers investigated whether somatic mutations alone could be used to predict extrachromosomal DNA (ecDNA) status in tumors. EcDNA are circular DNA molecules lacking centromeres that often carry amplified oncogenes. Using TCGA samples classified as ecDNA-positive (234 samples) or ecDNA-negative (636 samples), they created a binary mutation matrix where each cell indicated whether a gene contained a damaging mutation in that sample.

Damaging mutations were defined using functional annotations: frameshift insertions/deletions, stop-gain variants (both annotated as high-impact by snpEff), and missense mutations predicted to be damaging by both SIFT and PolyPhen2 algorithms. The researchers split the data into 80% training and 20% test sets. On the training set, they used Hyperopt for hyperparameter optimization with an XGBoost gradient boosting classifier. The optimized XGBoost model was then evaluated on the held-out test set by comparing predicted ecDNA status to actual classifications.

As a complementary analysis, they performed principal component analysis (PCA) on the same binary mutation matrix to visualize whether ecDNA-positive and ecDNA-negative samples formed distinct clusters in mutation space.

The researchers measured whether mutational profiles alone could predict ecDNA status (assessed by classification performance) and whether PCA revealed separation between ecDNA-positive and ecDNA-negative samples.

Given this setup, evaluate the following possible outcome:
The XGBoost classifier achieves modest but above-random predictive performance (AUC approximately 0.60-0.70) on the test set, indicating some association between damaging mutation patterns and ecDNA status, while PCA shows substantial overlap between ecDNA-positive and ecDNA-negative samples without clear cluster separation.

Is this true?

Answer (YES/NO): NO